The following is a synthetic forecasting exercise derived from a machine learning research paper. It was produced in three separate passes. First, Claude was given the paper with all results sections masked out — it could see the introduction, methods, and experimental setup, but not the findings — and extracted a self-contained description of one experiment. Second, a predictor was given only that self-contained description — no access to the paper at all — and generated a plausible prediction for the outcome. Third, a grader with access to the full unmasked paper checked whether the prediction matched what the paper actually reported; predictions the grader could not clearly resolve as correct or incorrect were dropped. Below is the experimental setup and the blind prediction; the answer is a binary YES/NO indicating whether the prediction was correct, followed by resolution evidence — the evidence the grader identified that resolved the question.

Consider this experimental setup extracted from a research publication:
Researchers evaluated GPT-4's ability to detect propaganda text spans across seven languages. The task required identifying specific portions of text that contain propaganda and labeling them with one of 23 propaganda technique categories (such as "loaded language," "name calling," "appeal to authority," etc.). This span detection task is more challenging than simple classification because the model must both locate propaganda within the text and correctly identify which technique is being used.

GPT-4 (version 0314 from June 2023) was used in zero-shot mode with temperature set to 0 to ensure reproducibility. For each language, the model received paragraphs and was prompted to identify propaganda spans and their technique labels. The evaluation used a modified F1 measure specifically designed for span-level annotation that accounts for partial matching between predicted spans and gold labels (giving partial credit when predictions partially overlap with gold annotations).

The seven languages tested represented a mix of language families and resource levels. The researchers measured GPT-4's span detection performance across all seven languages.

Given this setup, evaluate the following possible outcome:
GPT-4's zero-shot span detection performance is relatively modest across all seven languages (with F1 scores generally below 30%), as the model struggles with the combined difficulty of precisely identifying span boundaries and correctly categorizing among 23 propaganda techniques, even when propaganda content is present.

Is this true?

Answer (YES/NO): YES